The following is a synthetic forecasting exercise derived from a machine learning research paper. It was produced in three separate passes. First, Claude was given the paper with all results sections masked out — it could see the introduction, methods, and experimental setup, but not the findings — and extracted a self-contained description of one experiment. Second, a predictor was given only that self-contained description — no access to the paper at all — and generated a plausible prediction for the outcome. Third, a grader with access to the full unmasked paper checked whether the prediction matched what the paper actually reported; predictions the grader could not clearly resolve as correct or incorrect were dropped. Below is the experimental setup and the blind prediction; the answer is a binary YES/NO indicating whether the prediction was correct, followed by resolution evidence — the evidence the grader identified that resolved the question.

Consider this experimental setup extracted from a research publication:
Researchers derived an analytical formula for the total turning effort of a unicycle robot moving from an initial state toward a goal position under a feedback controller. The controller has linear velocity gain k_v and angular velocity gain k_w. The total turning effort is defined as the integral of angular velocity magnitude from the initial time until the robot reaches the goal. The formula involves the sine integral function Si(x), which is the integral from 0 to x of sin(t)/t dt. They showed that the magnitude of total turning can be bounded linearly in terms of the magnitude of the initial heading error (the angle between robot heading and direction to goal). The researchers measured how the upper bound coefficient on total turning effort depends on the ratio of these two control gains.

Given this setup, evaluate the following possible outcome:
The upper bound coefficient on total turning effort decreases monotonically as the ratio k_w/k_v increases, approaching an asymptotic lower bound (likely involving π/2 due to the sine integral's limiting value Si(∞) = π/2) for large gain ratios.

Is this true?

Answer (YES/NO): NO